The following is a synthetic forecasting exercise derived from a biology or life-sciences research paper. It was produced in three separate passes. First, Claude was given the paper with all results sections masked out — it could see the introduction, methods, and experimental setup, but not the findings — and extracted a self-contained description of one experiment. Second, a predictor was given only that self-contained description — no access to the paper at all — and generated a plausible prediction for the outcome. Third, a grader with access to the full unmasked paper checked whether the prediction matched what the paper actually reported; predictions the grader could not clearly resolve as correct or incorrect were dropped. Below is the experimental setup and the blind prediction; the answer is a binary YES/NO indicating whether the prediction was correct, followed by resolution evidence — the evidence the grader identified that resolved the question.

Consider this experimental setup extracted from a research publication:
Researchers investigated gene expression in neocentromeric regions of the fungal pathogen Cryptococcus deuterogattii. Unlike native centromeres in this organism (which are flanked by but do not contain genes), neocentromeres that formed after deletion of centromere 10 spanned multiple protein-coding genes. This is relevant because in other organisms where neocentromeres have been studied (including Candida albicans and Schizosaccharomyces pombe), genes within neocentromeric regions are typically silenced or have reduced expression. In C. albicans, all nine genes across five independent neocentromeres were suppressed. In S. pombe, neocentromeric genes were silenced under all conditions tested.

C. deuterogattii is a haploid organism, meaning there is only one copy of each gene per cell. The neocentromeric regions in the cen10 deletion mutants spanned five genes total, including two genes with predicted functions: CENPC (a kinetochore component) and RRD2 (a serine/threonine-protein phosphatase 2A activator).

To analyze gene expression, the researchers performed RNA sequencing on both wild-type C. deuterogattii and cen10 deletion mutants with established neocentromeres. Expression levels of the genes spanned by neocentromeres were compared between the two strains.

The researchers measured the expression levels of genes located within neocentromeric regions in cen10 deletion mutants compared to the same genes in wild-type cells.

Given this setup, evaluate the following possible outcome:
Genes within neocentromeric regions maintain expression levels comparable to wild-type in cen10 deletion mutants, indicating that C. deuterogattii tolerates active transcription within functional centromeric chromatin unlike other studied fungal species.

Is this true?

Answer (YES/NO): YES